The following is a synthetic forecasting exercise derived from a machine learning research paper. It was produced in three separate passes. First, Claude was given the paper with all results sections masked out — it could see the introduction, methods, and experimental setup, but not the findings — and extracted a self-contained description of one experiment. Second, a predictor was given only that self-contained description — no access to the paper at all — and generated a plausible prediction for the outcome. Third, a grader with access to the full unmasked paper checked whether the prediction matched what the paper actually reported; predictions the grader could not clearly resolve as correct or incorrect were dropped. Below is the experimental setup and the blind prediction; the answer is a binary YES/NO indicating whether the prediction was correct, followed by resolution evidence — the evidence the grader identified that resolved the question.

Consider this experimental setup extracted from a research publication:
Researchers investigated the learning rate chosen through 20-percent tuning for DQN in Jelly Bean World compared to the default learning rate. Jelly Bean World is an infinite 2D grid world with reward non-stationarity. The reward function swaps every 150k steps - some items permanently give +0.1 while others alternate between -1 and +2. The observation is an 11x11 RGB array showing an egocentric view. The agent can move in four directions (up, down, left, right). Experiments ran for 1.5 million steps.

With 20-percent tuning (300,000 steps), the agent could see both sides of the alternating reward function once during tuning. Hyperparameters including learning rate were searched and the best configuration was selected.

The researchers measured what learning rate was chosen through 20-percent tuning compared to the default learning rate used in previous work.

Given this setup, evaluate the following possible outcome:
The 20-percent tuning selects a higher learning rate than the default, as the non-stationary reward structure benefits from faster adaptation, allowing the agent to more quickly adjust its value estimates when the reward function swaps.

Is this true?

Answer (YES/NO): YES